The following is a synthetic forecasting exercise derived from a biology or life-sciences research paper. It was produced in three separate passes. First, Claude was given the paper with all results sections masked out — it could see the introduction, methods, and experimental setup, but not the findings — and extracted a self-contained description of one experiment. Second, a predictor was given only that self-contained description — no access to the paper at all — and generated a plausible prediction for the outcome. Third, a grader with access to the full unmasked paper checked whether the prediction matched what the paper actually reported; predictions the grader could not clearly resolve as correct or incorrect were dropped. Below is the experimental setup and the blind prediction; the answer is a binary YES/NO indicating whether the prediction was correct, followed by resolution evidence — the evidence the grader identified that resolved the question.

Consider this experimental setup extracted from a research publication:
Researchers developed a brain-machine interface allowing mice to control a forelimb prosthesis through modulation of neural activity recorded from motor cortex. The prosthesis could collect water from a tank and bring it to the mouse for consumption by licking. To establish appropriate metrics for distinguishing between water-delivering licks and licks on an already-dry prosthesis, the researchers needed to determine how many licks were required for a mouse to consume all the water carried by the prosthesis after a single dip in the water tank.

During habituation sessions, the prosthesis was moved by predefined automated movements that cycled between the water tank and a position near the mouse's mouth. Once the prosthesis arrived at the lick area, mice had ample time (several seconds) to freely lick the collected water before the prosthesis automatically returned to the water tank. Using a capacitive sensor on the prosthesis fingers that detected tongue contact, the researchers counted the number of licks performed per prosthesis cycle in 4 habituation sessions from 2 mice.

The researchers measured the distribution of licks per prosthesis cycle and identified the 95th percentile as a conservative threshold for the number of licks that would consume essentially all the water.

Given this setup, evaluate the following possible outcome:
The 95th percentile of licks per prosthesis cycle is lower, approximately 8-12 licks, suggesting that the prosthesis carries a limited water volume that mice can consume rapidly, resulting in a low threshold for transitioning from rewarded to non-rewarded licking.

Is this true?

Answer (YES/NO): NO